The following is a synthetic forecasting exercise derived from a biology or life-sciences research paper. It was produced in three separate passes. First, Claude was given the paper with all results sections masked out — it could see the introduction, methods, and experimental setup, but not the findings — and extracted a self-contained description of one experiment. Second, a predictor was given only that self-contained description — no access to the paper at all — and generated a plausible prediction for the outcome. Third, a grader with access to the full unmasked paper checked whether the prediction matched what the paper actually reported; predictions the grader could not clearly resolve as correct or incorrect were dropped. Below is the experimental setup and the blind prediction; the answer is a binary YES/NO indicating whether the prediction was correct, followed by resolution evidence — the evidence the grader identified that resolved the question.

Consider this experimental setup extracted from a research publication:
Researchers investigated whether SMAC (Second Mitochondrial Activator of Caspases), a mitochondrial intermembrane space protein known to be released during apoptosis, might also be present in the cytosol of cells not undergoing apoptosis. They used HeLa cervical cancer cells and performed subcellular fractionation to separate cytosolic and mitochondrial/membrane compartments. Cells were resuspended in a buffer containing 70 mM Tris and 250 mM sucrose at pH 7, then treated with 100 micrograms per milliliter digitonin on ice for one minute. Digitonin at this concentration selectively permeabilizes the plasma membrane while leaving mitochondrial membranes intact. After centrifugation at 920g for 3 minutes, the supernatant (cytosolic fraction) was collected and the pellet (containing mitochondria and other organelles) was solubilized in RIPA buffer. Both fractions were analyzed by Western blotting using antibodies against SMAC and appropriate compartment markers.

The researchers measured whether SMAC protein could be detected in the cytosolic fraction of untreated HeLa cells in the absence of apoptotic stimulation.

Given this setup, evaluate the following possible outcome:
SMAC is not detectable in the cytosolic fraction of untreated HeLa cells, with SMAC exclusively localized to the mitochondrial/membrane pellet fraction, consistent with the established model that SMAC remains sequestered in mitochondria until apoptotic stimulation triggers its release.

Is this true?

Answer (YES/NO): NO